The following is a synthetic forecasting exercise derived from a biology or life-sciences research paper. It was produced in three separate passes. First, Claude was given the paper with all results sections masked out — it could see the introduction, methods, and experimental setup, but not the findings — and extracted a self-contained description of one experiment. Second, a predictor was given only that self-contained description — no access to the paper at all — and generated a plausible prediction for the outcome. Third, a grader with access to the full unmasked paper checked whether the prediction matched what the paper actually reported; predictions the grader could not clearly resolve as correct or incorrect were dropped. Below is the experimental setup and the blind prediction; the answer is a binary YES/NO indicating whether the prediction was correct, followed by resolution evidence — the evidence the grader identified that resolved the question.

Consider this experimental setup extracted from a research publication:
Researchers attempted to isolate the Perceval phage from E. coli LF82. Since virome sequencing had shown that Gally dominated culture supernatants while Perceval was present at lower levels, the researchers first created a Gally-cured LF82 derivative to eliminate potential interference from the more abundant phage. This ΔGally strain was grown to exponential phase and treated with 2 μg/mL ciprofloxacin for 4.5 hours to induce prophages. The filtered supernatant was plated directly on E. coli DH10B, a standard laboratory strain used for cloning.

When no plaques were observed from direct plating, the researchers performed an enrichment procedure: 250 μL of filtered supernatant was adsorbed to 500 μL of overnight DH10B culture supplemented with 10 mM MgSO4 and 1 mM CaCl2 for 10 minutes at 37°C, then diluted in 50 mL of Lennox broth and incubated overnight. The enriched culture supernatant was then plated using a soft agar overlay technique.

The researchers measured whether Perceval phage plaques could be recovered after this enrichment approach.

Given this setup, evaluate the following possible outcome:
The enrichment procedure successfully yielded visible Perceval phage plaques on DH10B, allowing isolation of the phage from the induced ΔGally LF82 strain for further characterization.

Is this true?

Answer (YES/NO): YES